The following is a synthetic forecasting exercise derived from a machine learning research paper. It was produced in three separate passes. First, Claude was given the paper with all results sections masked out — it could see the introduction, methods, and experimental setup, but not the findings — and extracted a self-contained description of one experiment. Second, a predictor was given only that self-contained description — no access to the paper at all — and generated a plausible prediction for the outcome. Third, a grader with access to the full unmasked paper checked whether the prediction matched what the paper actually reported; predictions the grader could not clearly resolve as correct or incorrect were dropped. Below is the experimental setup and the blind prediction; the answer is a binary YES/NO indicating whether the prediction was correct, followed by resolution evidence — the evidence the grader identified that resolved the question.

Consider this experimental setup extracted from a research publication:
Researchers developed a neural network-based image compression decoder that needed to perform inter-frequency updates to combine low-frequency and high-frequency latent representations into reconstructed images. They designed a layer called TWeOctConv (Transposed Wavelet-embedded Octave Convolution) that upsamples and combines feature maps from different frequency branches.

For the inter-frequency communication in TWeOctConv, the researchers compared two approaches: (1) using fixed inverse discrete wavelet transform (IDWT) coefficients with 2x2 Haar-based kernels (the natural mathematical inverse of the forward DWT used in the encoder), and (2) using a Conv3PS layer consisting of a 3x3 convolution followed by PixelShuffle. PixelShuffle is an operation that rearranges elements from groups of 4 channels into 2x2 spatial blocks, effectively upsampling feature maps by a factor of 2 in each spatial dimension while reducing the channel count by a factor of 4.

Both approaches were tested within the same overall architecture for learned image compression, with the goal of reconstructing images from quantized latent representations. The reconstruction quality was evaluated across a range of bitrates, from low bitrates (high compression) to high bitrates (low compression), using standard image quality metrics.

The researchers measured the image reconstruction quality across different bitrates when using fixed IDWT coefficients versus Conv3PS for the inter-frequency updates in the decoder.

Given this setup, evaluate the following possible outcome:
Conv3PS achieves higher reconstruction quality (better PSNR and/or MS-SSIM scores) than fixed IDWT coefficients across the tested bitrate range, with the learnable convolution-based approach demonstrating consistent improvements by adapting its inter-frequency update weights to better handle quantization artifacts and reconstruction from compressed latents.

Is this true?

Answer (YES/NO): NO